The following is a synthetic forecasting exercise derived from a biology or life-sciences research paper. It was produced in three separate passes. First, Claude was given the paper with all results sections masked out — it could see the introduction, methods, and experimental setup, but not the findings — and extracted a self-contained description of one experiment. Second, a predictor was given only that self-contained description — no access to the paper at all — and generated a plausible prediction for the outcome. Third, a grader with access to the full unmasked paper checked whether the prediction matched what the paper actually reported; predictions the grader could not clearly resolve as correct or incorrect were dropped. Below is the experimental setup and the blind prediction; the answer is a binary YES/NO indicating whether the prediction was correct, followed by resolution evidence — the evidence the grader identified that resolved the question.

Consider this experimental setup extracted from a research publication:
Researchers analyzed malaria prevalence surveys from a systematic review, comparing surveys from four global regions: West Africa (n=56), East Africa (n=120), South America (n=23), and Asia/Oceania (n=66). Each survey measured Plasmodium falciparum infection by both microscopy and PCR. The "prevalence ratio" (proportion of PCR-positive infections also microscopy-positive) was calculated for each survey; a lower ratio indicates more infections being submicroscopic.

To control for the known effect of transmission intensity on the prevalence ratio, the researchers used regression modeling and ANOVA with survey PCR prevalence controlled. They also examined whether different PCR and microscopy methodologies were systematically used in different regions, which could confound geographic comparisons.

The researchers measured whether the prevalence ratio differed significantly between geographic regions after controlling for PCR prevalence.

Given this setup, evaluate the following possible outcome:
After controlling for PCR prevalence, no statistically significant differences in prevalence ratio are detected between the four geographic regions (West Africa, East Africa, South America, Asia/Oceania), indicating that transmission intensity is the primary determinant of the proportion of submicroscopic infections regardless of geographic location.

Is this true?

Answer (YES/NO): NO